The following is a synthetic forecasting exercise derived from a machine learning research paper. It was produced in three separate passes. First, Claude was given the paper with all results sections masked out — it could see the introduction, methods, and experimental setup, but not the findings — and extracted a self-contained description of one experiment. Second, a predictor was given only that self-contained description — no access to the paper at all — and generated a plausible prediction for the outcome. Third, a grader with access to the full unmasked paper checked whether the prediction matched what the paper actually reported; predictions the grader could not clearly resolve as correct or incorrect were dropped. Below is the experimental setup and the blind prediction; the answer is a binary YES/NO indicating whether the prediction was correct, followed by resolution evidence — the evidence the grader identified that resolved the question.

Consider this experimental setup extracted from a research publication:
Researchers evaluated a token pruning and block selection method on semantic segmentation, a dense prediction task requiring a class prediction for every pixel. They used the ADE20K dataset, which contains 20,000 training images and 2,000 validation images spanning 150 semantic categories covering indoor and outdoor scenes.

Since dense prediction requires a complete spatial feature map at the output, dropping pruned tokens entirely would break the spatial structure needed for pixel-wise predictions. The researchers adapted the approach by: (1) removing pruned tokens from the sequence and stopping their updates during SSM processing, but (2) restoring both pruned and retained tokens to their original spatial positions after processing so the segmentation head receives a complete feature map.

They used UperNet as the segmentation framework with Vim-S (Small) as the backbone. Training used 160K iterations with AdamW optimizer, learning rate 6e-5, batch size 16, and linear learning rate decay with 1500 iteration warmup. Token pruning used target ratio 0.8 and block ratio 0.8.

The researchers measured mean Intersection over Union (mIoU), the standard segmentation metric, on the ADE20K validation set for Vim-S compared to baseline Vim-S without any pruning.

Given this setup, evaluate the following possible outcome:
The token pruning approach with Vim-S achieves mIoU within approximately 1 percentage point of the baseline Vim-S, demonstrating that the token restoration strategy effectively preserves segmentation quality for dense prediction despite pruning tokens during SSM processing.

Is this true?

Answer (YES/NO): NO